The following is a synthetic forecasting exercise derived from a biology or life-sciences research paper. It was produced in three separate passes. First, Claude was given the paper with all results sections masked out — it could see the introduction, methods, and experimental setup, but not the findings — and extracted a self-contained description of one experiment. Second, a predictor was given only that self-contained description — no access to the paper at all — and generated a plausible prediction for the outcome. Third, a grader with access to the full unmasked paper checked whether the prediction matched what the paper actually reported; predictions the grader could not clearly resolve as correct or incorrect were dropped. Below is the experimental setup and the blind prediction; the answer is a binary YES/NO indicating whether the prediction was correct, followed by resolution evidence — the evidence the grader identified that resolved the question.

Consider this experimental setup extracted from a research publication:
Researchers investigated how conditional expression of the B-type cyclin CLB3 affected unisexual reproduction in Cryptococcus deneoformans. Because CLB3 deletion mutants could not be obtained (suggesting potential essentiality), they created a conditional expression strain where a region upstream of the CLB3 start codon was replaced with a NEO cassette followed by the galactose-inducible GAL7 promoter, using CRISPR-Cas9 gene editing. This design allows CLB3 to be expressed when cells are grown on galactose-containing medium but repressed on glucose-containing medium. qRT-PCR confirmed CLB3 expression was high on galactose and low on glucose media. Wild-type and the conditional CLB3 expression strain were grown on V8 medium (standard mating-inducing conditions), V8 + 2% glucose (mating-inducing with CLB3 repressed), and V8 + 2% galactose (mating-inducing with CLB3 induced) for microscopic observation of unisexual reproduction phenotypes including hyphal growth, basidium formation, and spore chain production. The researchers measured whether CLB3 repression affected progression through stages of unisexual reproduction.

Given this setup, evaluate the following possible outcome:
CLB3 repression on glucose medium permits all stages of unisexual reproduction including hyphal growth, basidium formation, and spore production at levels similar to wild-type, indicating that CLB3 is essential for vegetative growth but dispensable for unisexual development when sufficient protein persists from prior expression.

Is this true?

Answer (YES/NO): NO